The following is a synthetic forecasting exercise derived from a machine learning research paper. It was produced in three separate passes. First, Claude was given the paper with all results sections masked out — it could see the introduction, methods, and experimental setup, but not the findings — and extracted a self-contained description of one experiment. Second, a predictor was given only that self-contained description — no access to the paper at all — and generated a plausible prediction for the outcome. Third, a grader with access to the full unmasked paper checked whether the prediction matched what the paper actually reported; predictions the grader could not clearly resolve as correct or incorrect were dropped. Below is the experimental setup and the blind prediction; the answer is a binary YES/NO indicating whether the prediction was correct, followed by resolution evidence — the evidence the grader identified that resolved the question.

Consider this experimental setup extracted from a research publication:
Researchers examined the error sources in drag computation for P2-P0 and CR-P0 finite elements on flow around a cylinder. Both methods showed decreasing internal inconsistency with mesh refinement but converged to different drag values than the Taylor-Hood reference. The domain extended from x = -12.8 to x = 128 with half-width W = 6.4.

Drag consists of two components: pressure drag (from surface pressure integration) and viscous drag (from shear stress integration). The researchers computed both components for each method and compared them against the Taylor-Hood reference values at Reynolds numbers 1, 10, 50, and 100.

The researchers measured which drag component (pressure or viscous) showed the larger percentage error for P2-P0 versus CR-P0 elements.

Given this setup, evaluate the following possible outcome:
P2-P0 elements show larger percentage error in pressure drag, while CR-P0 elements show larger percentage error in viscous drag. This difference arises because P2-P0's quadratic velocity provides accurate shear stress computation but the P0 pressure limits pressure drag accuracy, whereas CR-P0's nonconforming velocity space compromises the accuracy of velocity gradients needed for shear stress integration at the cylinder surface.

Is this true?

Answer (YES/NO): YES